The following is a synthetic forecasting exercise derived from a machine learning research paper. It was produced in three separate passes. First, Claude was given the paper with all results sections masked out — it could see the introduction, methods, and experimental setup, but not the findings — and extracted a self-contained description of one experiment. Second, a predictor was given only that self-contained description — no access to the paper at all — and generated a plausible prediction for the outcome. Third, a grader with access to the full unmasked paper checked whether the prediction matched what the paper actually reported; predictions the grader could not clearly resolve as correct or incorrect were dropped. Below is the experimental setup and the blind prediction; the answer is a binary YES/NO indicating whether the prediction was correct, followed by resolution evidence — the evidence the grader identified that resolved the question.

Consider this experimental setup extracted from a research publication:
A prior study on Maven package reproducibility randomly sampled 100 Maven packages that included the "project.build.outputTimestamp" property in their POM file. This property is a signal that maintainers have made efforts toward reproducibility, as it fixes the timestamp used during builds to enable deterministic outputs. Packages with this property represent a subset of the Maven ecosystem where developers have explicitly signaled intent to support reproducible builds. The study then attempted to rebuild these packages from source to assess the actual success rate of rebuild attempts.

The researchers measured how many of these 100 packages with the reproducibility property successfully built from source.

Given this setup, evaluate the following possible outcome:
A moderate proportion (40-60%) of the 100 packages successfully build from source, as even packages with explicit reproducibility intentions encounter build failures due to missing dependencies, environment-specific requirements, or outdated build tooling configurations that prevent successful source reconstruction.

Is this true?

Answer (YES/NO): YES